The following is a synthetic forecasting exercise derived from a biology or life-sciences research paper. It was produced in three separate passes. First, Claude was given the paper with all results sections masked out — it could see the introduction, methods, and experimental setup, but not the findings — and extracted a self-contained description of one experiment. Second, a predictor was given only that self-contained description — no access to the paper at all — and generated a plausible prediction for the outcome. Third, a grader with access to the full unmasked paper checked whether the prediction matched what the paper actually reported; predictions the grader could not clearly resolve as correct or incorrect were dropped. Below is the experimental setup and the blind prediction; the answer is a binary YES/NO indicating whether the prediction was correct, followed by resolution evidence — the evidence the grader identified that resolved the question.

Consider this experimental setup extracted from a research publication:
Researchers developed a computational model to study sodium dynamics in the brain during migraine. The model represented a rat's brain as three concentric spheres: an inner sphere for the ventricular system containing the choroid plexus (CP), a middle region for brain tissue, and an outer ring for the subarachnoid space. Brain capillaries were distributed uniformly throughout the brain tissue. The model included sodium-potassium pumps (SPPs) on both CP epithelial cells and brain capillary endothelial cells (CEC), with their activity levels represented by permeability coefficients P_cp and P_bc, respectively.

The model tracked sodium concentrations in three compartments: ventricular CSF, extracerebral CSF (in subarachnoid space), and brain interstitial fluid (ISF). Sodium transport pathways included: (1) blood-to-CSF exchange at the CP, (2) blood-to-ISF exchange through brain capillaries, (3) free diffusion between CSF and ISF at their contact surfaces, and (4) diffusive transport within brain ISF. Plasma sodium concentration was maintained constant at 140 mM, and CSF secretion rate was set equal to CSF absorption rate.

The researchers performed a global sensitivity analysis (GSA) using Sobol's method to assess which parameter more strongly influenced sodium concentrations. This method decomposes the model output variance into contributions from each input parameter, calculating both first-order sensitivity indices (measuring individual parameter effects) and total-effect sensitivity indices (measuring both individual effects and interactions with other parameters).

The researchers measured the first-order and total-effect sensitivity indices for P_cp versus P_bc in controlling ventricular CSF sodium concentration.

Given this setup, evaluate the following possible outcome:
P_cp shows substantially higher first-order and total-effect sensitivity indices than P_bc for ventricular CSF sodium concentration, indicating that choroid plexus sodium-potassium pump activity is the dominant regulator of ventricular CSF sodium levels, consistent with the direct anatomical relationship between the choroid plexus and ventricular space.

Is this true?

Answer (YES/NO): YES